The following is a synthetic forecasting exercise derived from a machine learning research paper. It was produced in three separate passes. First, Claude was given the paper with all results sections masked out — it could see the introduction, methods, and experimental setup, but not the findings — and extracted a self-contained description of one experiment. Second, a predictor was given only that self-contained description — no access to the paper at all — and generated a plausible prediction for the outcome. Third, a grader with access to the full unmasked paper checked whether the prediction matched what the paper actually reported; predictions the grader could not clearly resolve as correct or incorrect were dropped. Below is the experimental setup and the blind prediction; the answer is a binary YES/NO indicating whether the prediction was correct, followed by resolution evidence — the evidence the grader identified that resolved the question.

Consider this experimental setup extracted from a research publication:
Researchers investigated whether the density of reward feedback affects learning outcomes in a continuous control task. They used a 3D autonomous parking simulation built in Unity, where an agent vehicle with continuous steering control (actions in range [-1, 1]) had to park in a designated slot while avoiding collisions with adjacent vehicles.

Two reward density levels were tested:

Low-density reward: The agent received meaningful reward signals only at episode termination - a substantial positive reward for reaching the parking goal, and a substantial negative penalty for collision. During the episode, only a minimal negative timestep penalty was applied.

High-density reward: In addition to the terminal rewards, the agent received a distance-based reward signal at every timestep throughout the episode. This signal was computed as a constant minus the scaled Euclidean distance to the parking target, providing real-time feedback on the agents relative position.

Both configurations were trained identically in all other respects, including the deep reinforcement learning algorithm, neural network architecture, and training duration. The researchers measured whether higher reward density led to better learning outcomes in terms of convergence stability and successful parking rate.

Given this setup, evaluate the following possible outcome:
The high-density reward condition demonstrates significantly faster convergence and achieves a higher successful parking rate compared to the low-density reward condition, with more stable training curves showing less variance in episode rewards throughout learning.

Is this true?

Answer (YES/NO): NO